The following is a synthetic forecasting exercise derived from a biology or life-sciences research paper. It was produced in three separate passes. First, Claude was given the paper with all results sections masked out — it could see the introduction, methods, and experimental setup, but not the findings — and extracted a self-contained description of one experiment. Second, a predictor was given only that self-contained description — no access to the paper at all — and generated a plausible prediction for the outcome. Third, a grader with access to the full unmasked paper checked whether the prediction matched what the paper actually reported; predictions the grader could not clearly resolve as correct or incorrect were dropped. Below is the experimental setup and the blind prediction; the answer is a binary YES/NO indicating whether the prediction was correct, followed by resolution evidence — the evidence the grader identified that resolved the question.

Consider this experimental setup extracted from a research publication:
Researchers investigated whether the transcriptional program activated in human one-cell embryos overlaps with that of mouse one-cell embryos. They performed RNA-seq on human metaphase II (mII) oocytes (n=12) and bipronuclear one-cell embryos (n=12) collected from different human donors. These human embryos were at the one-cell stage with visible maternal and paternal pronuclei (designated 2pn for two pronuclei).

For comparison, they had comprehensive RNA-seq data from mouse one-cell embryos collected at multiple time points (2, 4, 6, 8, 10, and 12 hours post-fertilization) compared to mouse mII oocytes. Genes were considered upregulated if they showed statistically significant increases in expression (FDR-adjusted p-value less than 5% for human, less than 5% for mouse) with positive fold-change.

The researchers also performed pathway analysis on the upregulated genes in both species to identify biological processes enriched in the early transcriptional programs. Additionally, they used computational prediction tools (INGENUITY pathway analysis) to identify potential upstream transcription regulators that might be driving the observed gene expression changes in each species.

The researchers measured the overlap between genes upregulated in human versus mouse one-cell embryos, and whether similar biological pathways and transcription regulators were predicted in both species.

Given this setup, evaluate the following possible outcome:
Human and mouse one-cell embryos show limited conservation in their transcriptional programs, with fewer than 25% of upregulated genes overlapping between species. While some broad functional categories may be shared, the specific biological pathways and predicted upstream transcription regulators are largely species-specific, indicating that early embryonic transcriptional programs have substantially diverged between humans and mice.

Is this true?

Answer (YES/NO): NO